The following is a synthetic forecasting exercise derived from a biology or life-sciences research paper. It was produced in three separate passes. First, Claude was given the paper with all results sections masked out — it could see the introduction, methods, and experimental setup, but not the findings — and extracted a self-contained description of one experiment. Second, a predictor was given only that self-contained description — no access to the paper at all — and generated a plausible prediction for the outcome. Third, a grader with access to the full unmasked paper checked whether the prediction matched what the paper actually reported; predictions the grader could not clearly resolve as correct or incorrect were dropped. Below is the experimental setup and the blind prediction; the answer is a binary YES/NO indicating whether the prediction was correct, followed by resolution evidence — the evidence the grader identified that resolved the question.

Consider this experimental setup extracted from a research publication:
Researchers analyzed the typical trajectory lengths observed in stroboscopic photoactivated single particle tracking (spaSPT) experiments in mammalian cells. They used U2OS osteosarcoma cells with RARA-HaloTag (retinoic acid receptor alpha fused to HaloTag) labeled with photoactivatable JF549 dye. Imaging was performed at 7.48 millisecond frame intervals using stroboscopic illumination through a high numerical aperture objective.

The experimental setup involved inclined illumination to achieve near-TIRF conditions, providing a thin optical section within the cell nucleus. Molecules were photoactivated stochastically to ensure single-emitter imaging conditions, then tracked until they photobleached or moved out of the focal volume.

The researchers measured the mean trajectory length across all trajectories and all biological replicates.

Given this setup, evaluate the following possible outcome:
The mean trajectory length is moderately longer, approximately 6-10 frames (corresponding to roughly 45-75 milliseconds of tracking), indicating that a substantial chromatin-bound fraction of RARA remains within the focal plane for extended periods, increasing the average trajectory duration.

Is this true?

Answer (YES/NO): NO